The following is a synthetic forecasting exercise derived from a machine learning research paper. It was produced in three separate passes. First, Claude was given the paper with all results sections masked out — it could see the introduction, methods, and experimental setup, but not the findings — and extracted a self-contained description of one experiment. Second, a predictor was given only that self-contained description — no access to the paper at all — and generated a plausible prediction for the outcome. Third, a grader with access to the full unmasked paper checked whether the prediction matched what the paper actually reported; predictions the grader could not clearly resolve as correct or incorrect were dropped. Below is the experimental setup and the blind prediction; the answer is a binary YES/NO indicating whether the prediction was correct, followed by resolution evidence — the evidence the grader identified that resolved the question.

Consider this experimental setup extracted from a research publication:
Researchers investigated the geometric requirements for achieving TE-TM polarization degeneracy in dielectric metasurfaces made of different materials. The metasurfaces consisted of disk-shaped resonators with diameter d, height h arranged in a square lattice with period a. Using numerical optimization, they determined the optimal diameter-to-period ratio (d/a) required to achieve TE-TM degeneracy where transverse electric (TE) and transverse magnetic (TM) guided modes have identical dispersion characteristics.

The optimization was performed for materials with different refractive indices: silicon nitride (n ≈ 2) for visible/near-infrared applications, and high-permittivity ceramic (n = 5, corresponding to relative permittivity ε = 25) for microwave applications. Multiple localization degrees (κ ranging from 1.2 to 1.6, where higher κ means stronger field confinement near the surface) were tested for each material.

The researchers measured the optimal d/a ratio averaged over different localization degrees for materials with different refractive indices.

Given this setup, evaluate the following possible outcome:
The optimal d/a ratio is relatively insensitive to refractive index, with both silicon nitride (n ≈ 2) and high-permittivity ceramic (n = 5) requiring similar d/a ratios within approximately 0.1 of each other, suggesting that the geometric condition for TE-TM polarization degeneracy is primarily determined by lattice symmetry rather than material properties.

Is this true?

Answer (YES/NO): NO